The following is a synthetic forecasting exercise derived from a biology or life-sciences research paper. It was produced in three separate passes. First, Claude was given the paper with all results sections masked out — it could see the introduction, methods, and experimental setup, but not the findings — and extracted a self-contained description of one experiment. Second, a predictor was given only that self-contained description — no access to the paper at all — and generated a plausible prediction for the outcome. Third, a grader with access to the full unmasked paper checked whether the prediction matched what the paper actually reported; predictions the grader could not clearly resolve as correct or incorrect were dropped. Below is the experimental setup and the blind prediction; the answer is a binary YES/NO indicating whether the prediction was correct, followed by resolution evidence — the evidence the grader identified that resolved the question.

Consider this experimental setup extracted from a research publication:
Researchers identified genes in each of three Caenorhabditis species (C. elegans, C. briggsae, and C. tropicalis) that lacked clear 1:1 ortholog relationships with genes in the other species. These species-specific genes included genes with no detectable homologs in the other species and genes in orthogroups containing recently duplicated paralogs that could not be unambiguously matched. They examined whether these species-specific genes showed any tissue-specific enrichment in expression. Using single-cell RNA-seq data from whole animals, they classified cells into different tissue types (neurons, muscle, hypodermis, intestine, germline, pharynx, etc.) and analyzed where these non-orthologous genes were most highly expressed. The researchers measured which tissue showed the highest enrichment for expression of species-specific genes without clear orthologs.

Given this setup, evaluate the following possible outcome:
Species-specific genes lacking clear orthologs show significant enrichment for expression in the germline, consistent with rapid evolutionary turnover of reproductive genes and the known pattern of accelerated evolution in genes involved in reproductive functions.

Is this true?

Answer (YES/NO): NO